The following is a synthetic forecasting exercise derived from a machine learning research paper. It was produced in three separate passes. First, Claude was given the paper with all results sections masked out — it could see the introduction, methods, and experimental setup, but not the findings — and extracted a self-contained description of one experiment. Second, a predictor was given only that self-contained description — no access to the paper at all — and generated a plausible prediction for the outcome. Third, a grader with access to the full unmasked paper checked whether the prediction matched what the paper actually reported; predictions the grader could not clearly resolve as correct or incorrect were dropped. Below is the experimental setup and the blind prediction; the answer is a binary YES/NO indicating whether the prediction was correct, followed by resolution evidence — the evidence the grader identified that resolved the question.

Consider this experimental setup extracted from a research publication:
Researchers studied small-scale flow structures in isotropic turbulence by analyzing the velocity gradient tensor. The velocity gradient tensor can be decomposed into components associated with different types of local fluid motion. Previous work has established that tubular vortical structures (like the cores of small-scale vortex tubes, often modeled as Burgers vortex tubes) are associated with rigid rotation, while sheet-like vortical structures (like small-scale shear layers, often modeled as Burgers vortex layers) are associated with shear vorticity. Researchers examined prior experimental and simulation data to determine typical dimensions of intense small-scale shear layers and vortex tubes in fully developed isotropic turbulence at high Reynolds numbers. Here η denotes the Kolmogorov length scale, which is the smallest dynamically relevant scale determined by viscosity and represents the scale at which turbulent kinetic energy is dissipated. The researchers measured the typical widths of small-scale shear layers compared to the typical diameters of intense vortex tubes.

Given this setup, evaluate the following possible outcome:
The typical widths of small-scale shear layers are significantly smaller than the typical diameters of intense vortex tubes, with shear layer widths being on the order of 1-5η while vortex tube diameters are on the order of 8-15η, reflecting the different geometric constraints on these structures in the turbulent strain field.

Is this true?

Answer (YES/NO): NO